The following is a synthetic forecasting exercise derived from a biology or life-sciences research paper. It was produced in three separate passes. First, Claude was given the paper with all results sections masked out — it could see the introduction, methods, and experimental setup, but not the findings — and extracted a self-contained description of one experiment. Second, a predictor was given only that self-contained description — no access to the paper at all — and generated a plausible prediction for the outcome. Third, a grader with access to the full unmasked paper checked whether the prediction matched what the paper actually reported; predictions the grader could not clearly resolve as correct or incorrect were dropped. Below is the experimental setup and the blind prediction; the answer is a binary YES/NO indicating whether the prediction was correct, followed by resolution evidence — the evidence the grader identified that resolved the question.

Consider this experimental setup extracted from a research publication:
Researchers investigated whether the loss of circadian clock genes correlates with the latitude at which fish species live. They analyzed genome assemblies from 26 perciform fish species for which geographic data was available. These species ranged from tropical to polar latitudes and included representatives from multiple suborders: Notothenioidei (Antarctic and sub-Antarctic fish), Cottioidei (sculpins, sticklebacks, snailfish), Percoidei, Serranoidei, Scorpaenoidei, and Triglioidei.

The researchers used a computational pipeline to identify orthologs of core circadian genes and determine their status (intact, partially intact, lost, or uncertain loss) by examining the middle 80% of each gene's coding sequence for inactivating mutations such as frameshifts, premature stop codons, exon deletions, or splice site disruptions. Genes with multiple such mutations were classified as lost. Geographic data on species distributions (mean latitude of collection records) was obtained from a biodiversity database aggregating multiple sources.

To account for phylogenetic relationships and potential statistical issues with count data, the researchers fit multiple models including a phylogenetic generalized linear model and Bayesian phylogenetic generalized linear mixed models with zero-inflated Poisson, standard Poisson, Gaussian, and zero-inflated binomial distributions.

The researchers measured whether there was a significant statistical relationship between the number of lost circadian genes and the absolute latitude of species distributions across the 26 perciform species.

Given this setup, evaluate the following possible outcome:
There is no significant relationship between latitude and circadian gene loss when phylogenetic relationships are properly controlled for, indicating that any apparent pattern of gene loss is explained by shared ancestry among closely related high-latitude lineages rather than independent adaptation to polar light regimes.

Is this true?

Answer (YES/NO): NO